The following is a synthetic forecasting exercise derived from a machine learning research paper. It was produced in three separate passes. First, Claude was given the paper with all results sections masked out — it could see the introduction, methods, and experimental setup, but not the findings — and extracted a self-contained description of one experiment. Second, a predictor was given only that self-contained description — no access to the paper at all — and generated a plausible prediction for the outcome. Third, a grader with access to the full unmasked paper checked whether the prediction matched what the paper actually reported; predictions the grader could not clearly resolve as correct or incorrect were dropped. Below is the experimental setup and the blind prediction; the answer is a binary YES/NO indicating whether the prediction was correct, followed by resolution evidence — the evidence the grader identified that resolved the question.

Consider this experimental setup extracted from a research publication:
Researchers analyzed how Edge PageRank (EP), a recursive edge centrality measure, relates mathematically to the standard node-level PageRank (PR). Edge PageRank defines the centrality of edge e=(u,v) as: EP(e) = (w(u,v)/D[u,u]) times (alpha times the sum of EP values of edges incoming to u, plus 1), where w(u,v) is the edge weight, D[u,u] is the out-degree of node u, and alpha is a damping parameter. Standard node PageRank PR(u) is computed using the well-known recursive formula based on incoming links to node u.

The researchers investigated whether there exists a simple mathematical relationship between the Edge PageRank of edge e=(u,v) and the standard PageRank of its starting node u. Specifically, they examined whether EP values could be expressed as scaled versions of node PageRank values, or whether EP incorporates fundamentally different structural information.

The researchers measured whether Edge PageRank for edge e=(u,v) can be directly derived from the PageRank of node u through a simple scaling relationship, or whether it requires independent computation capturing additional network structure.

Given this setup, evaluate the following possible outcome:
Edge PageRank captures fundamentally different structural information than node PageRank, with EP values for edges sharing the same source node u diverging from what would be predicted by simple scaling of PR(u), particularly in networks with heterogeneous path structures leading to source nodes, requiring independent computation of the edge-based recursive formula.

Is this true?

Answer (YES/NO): NO